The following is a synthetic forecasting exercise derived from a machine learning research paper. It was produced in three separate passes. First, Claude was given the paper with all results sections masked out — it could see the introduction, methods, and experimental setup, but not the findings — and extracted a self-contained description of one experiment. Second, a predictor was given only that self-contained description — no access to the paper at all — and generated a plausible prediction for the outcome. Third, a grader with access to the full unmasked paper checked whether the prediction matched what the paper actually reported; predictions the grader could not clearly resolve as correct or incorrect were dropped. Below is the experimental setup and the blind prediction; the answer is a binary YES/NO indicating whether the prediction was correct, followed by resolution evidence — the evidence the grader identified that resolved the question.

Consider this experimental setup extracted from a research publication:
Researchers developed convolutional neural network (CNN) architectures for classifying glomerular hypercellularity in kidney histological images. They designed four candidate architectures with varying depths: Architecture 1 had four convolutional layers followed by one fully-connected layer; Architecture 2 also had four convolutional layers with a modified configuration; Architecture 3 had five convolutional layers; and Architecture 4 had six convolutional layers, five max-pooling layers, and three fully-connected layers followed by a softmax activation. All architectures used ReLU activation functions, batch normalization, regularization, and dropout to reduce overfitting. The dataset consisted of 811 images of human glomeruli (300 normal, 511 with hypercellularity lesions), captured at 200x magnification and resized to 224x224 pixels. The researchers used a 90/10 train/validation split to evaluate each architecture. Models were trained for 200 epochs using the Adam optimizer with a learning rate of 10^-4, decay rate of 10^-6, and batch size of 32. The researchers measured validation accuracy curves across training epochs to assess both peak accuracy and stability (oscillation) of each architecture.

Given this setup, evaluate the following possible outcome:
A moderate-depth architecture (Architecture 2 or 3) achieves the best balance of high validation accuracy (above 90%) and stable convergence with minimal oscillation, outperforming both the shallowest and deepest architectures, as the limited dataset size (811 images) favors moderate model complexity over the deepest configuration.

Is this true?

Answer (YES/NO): NO